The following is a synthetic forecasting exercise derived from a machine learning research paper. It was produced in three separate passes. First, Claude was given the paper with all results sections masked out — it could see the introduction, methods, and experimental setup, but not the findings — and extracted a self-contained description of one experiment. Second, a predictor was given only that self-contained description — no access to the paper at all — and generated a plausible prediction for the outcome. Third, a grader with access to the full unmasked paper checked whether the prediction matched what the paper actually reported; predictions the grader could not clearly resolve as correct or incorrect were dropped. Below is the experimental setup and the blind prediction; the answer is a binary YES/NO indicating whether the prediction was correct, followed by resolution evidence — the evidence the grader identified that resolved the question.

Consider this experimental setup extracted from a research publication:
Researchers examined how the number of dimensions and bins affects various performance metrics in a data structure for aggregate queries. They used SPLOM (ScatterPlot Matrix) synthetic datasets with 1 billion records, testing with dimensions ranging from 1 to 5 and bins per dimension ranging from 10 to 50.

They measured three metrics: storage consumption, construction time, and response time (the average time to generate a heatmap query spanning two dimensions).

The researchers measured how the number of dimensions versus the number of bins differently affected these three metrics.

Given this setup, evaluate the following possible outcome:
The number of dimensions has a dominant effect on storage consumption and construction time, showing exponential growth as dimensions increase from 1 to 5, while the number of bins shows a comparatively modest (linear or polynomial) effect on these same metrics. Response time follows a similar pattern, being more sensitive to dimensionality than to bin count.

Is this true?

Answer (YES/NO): NO